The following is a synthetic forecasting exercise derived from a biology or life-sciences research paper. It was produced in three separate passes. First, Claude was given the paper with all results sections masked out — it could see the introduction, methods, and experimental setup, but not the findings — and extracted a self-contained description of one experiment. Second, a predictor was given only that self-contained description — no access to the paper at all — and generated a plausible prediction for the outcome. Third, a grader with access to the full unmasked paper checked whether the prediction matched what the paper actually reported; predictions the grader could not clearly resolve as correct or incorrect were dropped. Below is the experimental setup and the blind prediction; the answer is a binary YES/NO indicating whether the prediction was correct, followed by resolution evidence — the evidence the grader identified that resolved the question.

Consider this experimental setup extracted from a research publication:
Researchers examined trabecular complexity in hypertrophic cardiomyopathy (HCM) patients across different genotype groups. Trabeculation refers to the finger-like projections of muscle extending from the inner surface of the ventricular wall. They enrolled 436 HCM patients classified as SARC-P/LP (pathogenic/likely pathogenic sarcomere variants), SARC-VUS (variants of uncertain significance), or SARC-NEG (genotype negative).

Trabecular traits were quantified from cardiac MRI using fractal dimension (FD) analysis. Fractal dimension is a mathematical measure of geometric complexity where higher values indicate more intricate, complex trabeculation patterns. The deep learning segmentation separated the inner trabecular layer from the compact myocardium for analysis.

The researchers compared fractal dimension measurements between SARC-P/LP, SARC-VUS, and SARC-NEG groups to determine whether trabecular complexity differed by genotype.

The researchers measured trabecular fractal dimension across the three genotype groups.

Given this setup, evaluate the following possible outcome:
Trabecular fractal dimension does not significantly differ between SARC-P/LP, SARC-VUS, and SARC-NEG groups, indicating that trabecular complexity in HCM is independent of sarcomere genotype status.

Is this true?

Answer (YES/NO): NO